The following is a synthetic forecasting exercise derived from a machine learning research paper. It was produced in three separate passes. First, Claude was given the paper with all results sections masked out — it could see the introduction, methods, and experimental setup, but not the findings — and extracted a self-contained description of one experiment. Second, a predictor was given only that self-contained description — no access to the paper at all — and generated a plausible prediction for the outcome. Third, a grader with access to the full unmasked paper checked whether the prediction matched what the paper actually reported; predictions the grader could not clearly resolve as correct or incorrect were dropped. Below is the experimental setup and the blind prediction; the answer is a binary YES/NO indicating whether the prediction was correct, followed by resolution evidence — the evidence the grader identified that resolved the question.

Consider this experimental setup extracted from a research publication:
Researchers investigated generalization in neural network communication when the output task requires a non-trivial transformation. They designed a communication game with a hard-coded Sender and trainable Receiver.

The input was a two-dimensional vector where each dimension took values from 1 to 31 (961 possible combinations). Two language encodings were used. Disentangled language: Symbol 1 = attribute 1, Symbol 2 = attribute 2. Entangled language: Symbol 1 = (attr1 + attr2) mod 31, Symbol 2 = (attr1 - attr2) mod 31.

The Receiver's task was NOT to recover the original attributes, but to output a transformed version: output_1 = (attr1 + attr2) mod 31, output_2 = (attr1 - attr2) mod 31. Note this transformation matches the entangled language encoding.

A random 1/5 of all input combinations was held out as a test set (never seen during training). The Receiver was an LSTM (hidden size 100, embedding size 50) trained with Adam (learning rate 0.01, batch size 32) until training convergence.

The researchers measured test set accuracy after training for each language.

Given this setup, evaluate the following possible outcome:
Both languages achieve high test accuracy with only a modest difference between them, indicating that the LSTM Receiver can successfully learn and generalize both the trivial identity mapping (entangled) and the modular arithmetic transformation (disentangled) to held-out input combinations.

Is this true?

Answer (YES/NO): NO